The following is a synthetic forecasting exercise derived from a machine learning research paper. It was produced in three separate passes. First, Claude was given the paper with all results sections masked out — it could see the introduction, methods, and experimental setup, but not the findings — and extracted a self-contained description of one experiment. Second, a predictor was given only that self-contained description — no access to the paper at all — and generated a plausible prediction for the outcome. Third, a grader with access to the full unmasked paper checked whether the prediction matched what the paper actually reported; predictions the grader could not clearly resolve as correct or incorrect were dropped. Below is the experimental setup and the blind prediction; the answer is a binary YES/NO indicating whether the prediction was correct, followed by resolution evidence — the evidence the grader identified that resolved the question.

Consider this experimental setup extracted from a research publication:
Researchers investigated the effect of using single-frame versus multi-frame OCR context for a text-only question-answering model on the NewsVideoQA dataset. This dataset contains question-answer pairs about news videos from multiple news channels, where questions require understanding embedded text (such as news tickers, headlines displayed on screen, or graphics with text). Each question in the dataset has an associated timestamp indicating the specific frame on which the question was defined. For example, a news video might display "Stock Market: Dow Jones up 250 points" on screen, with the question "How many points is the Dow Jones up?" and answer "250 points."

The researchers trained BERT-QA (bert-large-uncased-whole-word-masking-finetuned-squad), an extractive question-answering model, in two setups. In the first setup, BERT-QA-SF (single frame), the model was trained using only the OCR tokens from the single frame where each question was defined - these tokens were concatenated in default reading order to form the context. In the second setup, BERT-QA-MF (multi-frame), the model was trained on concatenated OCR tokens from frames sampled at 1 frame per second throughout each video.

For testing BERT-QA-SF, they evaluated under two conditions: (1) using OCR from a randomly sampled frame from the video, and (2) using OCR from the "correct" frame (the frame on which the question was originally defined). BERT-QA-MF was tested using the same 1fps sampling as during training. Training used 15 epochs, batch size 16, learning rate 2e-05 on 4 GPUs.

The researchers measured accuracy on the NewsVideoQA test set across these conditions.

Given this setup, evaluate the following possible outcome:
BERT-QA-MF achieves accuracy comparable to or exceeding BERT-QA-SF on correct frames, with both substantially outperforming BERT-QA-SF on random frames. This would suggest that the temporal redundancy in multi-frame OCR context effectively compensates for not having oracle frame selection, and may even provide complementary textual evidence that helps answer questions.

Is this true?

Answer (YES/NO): YES